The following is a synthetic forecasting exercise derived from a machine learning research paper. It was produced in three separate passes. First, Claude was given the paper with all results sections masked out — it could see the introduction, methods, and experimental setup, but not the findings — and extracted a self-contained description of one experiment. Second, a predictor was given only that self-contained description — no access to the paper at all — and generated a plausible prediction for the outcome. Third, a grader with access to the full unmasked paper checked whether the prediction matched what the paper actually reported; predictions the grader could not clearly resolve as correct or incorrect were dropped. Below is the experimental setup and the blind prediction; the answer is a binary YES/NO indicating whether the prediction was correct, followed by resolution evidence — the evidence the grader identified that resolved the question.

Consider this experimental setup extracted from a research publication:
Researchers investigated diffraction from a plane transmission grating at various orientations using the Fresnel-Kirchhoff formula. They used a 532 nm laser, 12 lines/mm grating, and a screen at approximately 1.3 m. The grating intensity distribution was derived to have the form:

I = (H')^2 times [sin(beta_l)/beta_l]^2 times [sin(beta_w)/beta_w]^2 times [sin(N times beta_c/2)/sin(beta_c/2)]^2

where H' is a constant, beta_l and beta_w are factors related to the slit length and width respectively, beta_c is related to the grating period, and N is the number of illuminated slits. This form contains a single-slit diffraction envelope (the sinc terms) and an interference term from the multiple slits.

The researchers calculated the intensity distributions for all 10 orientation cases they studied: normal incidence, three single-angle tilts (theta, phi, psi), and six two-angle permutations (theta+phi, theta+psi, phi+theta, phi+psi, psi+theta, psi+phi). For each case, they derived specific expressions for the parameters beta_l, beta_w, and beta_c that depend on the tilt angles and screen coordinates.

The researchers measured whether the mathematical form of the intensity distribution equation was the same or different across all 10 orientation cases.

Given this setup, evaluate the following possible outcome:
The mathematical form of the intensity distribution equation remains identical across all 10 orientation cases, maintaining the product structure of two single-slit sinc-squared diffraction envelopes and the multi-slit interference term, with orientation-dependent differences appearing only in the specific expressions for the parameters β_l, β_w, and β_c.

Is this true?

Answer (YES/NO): YES